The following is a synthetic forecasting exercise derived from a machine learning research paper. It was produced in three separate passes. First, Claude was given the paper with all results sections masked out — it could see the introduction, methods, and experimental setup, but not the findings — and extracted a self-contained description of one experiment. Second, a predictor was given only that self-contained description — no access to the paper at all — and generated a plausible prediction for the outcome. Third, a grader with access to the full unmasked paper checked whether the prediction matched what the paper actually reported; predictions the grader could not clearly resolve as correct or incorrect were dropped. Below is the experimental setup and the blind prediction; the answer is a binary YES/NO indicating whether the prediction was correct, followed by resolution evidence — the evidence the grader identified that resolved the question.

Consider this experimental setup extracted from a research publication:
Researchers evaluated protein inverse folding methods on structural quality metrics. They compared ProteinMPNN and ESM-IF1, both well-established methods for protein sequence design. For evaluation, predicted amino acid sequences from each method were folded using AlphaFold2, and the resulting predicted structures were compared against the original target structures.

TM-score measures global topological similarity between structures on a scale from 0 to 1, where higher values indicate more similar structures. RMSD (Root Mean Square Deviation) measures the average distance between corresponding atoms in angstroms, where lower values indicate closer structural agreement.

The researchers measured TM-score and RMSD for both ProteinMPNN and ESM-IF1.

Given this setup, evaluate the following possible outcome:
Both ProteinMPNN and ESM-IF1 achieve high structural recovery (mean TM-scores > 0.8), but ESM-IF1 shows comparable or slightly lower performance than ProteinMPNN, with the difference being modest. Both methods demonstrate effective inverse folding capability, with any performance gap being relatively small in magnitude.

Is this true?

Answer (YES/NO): YES